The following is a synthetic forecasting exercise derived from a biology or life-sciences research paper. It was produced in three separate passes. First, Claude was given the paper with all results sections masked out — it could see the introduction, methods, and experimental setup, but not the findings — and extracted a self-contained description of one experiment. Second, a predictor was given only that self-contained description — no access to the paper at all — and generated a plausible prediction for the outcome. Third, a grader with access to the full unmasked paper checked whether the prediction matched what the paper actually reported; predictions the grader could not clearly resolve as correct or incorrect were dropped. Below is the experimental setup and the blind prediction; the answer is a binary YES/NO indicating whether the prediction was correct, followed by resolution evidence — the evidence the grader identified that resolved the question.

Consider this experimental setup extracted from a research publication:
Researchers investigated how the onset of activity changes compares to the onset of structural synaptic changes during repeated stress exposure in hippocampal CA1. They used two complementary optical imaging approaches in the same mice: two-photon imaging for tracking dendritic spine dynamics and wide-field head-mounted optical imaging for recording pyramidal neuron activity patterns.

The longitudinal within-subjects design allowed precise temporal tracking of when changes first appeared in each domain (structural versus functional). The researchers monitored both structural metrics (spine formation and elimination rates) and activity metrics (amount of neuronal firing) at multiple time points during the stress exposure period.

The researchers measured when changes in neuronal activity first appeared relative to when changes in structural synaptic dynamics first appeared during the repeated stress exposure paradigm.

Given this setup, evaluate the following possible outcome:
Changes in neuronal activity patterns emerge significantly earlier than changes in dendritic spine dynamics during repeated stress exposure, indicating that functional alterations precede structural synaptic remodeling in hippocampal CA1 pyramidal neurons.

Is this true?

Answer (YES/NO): NO